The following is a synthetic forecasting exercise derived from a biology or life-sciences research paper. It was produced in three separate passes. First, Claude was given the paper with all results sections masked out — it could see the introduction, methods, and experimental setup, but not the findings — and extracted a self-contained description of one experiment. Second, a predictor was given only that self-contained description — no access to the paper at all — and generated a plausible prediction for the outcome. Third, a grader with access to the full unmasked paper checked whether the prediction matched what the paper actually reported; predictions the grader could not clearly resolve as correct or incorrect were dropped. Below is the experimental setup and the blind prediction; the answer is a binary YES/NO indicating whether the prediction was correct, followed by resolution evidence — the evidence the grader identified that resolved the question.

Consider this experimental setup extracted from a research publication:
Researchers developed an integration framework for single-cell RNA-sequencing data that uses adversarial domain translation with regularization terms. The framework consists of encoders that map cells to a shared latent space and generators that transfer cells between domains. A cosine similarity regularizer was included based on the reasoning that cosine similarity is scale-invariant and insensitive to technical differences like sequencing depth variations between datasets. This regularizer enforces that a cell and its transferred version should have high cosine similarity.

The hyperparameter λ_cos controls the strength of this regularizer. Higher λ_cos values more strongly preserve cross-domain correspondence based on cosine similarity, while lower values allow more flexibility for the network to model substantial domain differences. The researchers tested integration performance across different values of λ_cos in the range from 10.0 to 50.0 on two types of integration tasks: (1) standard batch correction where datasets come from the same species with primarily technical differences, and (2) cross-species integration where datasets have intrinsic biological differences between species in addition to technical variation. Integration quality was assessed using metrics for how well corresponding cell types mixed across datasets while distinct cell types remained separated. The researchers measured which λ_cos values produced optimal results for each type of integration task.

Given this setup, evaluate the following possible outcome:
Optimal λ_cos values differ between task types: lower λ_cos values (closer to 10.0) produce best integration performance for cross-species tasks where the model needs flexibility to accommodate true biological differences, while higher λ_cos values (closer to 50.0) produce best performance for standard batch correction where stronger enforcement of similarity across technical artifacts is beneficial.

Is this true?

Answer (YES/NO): NO